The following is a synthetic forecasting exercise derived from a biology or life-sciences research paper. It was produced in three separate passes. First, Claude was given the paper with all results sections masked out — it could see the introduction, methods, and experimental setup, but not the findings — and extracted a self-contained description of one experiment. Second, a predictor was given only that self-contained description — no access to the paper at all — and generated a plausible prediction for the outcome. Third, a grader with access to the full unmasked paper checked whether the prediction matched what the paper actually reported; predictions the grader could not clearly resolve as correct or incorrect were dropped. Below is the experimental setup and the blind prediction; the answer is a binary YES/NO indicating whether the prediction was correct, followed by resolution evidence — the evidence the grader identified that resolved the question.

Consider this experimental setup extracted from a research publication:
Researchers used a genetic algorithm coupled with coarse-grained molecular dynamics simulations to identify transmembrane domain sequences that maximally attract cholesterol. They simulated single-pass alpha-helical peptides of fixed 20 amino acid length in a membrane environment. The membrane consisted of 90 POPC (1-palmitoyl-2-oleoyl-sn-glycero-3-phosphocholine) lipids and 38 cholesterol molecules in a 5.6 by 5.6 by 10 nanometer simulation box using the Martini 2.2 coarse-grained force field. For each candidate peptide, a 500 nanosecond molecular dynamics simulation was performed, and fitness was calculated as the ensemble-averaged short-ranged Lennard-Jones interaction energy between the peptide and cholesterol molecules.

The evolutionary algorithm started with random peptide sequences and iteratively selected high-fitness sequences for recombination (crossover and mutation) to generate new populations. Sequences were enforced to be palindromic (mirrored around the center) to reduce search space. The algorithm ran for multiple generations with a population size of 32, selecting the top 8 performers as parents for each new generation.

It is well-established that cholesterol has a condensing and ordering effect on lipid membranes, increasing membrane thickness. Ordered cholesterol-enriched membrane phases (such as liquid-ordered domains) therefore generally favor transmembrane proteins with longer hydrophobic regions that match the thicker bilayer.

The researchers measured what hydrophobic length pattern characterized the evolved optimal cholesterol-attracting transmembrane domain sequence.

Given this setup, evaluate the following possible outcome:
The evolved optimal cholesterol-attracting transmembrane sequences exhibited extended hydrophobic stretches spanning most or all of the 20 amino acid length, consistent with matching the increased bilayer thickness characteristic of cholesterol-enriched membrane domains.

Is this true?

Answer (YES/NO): NO